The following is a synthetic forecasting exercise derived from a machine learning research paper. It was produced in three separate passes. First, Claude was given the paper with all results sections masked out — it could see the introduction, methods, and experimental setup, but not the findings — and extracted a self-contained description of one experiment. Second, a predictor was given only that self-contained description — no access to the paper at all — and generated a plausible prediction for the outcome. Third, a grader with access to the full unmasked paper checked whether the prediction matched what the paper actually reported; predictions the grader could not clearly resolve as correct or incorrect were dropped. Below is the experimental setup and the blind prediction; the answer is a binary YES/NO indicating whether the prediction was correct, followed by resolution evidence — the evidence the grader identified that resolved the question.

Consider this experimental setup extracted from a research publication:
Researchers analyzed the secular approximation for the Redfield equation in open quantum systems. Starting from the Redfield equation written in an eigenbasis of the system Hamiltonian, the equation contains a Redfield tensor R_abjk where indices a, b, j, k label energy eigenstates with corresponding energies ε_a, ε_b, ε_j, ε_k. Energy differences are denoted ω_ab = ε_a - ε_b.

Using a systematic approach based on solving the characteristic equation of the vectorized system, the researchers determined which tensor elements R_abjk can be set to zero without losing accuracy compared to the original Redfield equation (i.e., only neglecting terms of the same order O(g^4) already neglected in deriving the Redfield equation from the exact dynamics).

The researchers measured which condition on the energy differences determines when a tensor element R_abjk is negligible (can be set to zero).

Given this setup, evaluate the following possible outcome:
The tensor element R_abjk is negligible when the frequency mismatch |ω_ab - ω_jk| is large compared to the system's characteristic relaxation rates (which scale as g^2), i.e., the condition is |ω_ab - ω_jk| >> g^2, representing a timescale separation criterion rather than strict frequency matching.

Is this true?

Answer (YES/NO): NO